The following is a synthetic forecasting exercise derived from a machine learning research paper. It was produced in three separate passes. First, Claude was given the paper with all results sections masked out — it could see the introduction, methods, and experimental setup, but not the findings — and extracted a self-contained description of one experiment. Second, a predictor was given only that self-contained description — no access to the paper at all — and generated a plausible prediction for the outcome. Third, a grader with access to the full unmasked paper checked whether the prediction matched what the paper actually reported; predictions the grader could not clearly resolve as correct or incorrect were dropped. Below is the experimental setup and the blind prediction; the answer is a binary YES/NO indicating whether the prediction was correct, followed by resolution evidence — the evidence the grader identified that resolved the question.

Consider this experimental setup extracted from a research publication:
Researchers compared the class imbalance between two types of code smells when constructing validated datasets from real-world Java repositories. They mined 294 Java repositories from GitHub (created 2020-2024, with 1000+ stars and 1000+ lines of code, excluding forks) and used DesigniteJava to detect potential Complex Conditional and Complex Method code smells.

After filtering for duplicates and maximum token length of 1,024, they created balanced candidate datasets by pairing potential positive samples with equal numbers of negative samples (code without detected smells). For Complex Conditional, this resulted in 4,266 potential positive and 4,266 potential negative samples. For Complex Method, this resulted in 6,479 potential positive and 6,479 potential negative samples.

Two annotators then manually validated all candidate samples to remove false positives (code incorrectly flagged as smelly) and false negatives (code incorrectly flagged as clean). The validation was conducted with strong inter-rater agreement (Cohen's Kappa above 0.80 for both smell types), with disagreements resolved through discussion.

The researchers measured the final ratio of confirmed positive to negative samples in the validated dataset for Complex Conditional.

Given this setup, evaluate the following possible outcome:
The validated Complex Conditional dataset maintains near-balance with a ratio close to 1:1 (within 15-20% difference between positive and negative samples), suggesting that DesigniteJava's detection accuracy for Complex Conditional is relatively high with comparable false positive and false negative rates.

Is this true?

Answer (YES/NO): NO